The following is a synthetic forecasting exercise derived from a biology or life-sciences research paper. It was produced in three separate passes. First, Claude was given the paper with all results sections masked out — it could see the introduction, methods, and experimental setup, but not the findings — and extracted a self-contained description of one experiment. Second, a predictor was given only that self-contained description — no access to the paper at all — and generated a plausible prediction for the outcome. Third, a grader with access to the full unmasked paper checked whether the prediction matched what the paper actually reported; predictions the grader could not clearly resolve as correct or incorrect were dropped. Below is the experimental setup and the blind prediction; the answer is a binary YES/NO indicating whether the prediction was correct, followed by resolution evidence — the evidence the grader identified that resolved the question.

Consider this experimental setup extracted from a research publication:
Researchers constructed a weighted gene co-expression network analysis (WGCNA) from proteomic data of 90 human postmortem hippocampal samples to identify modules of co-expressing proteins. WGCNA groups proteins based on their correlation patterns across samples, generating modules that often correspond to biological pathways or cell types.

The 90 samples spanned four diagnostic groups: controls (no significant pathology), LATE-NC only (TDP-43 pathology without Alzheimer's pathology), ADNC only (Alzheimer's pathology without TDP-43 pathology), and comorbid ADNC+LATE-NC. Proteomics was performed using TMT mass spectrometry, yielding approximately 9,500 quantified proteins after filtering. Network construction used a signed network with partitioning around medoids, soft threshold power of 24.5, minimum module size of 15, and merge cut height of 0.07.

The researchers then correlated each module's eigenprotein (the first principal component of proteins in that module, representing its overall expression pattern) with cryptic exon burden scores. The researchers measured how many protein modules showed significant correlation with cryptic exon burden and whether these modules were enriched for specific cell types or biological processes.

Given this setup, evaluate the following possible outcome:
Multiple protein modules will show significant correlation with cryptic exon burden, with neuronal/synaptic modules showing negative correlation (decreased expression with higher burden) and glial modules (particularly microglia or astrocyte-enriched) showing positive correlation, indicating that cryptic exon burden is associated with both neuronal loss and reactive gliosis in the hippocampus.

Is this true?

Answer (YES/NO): YES